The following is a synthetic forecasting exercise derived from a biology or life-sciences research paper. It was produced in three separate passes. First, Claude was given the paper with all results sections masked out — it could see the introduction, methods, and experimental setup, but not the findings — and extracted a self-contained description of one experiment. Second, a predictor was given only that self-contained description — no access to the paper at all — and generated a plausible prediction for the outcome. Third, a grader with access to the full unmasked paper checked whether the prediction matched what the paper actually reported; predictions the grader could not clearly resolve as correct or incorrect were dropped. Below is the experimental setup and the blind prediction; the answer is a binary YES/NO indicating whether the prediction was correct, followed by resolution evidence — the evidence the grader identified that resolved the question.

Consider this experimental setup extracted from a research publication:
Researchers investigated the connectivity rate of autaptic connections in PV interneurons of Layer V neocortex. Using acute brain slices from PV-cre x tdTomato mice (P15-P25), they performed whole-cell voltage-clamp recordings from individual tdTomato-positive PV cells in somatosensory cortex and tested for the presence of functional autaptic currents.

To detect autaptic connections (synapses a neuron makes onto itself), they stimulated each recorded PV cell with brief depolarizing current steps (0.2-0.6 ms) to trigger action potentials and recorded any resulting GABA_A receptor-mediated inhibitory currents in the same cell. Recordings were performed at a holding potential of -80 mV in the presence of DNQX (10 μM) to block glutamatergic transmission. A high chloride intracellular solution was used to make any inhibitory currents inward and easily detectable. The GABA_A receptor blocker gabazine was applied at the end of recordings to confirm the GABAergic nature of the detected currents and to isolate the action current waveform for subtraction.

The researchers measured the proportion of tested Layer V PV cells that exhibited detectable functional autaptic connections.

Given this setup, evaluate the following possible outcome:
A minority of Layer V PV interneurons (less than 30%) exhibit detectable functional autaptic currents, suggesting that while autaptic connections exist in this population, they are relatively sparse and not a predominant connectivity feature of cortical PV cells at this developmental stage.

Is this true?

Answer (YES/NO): NO